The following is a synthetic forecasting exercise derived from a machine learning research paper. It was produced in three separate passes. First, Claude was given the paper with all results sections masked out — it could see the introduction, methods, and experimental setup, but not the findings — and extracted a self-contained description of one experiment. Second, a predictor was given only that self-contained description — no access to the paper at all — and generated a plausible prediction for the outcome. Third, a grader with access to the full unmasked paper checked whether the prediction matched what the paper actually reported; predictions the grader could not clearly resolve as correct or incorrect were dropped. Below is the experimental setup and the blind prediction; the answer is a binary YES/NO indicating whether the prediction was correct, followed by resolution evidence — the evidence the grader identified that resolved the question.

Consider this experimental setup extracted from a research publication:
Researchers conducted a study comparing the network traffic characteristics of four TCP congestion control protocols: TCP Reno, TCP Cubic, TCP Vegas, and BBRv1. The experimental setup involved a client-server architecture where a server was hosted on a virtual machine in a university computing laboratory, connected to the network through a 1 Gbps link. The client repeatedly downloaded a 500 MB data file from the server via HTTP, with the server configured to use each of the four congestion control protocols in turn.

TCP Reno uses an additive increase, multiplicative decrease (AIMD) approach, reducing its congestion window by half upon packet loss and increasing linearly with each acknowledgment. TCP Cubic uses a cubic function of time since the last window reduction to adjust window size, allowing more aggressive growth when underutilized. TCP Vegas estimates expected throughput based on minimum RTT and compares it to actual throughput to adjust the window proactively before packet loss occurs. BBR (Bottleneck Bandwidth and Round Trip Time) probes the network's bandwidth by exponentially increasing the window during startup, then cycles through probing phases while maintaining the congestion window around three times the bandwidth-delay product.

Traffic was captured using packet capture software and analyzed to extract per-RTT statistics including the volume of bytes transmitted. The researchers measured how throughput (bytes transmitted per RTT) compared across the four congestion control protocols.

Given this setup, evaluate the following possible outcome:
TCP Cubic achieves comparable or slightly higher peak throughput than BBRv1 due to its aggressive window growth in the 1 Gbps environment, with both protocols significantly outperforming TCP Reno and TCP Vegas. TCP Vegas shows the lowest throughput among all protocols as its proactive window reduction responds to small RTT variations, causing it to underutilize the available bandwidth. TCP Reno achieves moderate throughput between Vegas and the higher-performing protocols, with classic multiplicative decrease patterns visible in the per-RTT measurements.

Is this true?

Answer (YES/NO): NO